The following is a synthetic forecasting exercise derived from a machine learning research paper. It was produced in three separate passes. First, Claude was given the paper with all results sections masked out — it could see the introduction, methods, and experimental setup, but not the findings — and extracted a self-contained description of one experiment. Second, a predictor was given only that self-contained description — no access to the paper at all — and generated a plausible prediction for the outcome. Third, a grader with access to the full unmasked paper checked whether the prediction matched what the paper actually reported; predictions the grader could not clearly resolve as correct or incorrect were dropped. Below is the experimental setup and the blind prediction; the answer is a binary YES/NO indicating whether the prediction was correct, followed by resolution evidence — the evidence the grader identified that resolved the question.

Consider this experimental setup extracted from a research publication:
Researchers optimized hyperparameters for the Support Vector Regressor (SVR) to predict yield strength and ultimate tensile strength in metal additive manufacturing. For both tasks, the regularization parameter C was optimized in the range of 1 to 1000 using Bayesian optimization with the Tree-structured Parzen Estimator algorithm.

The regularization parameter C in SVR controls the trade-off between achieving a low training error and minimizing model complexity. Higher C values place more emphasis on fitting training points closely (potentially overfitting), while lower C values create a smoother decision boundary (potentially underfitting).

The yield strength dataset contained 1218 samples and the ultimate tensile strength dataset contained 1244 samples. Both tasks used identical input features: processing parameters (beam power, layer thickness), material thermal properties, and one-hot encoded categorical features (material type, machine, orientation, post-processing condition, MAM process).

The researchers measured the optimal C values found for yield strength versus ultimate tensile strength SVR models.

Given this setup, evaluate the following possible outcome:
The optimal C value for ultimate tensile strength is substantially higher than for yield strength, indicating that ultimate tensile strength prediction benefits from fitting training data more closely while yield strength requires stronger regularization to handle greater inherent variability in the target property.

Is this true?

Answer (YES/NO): NO